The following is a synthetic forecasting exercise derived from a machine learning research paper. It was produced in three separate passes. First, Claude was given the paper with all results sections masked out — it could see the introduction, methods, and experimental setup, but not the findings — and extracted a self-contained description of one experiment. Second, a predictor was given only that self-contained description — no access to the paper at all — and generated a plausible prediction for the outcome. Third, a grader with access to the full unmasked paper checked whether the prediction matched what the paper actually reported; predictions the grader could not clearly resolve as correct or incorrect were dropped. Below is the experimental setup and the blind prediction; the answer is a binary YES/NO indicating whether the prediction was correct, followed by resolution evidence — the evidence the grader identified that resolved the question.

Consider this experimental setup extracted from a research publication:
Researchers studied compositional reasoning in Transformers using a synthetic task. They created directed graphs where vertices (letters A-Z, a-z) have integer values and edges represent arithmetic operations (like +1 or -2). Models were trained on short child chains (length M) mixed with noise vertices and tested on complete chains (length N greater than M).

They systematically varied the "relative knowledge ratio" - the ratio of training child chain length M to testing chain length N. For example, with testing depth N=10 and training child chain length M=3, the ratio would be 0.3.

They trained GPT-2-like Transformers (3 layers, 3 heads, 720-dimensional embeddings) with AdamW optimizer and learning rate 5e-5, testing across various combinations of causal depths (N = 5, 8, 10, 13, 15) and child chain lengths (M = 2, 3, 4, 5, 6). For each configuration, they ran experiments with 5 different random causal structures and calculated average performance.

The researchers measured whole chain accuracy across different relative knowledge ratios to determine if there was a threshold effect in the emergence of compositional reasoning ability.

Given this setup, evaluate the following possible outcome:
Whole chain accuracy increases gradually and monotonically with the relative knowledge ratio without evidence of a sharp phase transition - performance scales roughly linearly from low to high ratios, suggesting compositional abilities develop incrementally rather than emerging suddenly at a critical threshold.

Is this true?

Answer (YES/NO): NO